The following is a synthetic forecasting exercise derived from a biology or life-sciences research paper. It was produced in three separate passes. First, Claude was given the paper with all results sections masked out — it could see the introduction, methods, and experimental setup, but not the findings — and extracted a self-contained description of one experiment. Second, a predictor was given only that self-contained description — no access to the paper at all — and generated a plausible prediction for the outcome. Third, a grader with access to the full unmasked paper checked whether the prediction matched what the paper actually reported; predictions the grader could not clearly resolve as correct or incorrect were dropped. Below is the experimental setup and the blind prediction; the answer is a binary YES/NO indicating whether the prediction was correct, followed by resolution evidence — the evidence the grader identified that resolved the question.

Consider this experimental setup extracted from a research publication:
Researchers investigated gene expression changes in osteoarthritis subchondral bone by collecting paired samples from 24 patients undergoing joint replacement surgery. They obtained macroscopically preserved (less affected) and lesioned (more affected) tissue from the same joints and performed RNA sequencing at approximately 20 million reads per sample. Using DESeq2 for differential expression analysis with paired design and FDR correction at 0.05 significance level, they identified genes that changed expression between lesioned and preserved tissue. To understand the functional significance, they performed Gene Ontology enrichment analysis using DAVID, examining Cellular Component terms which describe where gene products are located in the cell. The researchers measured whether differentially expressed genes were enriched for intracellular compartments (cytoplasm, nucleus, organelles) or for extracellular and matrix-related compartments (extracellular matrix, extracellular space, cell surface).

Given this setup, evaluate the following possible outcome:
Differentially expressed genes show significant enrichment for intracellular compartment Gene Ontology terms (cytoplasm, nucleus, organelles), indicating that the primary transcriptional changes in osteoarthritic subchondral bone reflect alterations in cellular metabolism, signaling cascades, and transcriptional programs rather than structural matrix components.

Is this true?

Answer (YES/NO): NO